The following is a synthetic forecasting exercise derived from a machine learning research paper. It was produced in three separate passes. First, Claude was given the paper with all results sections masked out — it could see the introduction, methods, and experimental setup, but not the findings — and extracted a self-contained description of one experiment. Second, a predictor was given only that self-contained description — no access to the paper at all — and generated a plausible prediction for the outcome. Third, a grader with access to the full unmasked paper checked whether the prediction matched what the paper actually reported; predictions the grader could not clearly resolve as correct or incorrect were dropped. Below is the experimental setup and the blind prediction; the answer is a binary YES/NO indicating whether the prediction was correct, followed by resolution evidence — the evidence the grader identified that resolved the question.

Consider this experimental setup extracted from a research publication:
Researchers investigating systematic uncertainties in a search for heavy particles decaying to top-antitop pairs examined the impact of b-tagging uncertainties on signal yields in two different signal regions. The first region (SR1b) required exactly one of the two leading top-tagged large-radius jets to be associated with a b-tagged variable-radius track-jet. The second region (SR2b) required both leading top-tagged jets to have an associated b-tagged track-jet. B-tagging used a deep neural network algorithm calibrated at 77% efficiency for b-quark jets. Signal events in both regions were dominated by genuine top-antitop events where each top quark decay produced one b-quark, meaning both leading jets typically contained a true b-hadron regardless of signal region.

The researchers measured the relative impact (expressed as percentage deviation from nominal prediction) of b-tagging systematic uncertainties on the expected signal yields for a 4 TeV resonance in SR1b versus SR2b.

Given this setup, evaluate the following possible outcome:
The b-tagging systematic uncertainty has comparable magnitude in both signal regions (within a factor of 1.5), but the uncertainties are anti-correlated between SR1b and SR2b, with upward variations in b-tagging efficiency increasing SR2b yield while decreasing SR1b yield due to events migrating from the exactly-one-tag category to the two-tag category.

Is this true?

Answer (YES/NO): NO